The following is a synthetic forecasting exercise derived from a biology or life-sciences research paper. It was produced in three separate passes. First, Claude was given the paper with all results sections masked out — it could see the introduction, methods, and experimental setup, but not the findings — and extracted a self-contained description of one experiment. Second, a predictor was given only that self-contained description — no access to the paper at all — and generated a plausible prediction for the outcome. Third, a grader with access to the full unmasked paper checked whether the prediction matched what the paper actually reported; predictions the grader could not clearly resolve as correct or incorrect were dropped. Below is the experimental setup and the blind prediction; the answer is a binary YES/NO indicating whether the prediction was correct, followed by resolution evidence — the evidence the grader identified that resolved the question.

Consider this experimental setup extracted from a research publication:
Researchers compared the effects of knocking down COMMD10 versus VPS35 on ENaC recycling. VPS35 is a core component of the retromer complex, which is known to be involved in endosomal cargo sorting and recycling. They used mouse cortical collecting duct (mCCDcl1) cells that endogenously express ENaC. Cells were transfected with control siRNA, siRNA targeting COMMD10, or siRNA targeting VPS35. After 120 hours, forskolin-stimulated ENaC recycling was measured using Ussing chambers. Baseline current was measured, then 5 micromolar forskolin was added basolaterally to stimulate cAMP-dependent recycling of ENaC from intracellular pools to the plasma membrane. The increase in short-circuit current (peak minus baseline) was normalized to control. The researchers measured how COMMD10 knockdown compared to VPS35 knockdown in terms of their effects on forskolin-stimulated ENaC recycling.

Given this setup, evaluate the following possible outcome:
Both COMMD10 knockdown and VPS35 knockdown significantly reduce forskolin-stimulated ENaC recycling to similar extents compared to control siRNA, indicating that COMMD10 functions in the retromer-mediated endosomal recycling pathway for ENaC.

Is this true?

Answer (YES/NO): NO